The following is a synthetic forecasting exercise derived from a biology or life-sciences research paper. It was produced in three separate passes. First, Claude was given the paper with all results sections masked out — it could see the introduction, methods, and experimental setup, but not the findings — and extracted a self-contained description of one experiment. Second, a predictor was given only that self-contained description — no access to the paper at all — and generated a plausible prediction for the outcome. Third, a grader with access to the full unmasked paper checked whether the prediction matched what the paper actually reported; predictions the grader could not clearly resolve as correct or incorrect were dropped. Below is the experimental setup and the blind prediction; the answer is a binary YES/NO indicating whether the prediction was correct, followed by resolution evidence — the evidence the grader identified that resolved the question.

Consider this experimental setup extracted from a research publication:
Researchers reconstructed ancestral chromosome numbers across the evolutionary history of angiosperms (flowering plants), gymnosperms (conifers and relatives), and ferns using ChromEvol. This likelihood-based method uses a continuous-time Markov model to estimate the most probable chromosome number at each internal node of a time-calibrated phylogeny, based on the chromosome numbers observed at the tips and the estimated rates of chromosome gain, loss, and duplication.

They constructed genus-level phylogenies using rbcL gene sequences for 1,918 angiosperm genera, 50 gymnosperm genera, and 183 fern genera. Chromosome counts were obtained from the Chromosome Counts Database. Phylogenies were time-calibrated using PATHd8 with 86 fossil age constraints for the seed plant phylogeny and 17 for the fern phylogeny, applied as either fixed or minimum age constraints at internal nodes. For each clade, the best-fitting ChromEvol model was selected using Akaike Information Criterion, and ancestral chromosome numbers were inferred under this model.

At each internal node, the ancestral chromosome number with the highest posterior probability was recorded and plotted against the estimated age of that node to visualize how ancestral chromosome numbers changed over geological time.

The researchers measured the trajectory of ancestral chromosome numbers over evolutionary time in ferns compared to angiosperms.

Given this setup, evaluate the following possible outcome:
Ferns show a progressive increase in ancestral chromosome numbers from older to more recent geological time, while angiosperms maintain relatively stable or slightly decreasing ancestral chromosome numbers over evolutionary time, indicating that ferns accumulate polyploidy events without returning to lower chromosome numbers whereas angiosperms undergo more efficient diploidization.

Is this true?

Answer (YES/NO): YES